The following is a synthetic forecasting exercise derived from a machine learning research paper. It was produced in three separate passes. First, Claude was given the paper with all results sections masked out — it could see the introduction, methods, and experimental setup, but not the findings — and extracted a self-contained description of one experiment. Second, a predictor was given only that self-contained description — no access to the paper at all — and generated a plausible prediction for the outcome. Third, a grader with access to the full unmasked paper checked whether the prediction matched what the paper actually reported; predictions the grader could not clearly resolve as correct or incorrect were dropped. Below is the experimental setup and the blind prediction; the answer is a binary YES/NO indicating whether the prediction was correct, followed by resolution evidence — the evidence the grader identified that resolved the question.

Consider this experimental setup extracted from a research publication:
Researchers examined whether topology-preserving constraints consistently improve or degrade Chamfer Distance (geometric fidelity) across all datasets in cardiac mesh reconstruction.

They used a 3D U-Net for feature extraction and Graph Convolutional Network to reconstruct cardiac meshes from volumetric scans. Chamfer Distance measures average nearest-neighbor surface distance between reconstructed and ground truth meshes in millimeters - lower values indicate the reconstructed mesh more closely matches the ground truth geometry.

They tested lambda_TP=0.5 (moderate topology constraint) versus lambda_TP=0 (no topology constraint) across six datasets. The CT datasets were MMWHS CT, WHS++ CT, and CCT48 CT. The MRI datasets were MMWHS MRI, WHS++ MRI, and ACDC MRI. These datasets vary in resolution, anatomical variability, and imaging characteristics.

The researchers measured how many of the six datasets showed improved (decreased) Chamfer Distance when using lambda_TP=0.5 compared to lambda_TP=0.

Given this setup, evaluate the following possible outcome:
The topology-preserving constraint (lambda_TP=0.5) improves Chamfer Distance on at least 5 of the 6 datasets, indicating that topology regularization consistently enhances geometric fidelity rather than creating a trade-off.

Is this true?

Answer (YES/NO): YES